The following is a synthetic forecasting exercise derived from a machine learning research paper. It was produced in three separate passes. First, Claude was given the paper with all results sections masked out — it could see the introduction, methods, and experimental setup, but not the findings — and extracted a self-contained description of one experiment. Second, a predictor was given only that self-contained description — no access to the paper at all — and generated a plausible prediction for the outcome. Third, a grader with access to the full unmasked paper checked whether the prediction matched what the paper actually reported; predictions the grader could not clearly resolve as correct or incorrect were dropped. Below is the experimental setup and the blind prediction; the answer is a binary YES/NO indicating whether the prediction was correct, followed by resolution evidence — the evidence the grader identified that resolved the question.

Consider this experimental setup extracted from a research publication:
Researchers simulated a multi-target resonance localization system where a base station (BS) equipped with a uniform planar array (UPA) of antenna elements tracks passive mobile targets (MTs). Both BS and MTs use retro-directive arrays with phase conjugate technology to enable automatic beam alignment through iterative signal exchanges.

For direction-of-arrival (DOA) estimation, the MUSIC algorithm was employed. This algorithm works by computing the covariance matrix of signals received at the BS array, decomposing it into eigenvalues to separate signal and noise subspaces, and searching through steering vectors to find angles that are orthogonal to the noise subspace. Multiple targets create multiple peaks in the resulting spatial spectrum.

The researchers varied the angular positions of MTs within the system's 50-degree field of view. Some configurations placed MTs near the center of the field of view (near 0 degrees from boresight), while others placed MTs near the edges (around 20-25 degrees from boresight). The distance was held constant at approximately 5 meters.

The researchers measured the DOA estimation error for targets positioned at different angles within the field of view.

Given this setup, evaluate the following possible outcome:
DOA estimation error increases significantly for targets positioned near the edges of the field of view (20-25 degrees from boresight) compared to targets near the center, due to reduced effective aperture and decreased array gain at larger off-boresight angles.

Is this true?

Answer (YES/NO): NO